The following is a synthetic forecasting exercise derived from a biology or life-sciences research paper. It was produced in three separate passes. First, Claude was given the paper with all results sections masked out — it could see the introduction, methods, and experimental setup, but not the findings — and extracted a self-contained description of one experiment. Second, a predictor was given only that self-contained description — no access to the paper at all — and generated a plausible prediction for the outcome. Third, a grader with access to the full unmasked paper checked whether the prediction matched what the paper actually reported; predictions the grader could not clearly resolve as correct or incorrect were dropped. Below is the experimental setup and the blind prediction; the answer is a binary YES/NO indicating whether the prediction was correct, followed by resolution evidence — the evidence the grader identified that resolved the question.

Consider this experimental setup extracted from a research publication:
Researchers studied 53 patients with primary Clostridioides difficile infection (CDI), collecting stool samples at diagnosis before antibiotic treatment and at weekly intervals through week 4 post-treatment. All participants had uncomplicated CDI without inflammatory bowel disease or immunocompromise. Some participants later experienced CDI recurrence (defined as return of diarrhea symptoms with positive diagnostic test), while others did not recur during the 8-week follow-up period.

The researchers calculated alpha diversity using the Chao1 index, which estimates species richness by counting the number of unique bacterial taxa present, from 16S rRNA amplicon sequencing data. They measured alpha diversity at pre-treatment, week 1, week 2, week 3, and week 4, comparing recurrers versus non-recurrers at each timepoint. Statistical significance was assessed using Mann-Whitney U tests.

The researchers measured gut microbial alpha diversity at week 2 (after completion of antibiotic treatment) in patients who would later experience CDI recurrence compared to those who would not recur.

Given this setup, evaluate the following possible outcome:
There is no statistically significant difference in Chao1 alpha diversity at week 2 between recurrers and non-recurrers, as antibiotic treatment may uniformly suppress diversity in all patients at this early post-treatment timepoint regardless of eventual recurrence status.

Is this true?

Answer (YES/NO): NO